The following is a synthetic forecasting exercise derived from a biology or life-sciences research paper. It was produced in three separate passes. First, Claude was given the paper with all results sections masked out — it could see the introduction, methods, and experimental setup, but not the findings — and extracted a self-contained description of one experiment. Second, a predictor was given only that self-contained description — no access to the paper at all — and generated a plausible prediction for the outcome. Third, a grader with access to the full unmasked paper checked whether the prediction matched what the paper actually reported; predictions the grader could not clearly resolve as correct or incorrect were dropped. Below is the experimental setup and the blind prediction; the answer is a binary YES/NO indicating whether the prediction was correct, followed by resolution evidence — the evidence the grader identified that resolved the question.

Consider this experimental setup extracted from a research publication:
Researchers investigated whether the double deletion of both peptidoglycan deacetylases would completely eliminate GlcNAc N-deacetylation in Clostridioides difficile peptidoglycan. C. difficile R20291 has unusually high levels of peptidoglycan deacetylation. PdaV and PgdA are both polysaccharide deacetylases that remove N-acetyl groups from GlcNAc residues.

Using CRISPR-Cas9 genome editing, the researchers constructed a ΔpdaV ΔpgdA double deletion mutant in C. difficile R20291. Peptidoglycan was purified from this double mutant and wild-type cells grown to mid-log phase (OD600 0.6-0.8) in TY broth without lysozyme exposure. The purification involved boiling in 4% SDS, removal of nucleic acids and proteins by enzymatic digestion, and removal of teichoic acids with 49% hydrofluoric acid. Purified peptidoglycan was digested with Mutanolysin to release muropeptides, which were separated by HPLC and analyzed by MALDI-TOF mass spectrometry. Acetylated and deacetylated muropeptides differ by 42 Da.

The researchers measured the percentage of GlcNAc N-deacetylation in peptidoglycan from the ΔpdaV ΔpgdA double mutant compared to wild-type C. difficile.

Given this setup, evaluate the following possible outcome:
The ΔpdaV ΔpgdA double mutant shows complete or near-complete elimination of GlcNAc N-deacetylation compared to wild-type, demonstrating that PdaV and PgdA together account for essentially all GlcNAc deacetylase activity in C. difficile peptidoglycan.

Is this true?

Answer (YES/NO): YES